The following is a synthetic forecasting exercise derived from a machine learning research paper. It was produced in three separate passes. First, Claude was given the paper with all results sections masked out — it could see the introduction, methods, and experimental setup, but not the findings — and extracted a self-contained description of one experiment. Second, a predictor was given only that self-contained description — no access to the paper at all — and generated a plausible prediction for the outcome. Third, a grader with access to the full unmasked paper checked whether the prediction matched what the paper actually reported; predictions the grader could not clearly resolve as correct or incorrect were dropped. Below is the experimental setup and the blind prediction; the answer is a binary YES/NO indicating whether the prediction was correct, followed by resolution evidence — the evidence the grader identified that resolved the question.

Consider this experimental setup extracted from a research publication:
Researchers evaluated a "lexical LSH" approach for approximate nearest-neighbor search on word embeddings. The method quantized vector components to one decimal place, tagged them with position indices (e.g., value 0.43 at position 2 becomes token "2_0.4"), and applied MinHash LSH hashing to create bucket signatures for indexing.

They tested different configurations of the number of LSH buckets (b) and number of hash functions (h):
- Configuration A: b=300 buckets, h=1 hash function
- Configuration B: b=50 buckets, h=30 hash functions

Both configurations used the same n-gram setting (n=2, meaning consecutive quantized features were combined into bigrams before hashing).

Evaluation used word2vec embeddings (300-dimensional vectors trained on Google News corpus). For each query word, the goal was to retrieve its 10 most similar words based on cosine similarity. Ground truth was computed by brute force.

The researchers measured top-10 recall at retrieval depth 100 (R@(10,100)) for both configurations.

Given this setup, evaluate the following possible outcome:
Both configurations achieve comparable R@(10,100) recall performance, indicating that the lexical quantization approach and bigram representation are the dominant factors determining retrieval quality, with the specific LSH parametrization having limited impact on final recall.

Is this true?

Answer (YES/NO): YES